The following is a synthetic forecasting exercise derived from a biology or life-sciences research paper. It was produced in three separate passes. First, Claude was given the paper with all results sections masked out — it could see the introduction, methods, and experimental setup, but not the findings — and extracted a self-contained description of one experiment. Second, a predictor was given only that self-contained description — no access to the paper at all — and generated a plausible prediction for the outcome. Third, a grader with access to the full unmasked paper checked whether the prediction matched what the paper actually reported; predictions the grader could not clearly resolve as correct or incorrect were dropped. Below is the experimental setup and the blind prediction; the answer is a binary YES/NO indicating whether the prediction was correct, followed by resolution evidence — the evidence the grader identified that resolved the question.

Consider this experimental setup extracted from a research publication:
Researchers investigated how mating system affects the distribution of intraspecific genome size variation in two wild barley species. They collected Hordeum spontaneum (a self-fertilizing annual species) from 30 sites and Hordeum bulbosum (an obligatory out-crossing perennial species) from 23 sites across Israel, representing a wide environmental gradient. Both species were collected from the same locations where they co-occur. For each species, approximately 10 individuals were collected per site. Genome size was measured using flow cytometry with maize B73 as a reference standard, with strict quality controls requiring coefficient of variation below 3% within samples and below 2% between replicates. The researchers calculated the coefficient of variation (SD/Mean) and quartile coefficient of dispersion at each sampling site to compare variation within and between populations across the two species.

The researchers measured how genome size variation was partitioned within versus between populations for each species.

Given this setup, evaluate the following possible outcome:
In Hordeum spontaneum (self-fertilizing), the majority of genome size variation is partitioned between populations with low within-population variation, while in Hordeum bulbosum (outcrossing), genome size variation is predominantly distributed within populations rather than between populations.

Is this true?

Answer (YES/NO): NO